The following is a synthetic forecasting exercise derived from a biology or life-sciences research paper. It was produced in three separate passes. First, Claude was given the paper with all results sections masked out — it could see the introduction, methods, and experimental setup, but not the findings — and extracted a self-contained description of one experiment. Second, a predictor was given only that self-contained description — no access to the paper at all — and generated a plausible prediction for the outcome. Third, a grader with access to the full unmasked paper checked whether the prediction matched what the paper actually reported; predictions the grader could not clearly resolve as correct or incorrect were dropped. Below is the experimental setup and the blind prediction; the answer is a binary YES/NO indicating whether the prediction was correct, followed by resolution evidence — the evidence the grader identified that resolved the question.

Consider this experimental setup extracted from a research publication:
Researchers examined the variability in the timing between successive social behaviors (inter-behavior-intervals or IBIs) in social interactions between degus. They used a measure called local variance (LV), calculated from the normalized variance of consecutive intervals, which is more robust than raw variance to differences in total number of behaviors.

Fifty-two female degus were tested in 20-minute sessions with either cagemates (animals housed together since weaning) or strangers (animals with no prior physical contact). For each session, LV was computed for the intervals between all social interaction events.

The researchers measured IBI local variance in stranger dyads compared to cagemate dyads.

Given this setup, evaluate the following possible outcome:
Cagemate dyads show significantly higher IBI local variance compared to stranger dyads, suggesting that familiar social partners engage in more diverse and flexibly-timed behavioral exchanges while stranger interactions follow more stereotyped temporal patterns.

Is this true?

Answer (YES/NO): NO